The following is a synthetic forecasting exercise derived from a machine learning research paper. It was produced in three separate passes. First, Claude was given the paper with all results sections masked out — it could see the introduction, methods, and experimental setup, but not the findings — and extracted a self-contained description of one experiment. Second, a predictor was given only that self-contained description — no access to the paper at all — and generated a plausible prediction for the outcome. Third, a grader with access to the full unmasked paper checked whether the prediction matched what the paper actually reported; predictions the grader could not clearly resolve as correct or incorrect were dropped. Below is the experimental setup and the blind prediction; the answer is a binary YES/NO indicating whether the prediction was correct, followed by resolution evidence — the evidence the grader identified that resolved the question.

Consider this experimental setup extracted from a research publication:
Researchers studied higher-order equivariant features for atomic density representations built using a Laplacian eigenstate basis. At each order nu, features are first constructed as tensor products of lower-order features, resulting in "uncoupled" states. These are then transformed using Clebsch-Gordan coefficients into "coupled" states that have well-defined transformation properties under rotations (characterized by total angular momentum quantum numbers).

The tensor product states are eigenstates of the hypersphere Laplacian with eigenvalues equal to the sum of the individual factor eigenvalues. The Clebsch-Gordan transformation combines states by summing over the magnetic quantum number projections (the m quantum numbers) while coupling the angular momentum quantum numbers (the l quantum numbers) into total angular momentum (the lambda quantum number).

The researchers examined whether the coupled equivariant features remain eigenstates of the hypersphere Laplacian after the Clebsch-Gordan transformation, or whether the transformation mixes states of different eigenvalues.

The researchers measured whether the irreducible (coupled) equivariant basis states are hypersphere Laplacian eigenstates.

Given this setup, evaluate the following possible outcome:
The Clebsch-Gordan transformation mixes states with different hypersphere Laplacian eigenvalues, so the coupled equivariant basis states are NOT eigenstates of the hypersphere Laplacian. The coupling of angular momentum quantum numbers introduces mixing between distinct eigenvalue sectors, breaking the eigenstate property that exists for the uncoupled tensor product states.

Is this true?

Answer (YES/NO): NO